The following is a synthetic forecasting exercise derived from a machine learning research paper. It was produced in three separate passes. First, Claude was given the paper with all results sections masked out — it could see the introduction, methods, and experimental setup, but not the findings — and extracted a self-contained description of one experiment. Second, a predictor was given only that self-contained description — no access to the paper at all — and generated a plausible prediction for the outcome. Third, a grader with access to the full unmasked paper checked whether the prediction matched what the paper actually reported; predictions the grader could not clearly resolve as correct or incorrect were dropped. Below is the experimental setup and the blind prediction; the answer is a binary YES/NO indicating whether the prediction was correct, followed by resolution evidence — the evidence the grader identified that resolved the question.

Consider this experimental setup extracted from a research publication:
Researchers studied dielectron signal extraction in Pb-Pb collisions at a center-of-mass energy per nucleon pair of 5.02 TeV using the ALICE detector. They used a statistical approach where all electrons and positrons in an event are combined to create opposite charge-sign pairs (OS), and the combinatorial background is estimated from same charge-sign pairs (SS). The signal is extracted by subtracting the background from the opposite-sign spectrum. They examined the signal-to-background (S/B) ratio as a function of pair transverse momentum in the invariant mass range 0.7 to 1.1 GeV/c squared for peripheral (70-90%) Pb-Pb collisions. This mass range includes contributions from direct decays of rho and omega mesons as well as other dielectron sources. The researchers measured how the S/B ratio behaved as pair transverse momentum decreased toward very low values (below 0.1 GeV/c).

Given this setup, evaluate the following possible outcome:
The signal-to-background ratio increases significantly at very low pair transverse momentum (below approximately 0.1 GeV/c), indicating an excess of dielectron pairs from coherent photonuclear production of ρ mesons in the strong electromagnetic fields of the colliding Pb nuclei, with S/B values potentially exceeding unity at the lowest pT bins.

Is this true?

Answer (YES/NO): NO